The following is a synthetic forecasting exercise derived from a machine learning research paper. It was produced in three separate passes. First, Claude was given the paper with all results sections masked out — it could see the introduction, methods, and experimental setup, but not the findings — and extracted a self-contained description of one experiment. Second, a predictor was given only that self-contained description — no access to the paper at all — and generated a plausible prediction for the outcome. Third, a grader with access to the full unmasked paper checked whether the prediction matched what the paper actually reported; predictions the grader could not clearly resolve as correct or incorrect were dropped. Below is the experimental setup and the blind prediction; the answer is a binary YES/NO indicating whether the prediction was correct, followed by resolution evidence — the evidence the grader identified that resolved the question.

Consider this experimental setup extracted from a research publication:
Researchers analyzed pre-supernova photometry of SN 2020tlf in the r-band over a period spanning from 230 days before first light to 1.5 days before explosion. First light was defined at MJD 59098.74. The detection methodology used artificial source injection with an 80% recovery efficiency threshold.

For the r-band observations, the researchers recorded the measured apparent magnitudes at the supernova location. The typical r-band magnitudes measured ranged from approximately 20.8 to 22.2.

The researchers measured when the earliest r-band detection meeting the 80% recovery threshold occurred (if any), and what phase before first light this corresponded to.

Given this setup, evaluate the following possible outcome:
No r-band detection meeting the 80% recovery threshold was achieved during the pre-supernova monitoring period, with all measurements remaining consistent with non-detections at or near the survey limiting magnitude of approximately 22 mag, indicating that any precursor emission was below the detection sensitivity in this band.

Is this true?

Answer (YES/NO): NO